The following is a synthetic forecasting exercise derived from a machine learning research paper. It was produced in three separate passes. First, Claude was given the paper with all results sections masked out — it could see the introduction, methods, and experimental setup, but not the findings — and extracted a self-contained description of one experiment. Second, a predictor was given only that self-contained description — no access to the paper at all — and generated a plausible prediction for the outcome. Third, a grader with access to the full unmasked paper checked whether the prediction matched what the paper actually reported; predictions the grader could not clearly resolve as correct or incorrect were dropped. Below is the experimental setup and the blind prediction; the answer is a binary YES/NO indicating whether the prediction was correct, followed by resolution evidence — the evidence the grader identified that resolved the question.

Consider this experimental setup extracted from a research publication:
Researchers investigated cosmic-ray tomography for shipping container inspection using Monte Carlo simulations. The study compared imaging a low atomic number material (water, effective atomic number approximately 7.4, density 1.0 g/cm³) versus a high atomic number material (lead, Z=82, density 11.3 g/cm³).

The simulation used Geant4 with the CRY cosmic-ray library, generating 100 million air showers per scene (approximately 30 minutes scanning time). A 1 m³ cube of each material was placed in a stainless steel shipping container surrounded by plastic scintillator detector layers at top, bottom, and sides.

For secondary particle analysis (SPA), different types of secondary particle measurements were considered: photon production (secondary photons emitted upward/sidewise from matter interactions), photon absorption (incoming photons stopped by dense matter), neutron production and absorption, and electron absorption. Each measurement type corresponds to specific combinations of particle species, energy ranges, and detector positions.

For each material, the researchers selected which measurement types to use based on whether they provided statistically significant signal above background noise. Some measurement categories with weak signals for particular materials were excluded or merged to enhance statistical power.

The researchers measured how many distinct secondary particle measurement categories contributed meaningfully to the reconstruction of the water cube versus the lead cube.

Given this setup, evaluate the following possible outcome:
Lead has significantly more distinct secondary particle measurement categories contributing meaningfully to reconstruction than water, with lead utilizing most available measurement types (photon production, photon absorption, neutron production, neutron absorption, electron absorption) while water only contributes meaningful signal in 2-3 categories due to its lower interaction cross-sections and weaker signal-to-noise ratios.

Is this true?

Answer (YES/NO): NO